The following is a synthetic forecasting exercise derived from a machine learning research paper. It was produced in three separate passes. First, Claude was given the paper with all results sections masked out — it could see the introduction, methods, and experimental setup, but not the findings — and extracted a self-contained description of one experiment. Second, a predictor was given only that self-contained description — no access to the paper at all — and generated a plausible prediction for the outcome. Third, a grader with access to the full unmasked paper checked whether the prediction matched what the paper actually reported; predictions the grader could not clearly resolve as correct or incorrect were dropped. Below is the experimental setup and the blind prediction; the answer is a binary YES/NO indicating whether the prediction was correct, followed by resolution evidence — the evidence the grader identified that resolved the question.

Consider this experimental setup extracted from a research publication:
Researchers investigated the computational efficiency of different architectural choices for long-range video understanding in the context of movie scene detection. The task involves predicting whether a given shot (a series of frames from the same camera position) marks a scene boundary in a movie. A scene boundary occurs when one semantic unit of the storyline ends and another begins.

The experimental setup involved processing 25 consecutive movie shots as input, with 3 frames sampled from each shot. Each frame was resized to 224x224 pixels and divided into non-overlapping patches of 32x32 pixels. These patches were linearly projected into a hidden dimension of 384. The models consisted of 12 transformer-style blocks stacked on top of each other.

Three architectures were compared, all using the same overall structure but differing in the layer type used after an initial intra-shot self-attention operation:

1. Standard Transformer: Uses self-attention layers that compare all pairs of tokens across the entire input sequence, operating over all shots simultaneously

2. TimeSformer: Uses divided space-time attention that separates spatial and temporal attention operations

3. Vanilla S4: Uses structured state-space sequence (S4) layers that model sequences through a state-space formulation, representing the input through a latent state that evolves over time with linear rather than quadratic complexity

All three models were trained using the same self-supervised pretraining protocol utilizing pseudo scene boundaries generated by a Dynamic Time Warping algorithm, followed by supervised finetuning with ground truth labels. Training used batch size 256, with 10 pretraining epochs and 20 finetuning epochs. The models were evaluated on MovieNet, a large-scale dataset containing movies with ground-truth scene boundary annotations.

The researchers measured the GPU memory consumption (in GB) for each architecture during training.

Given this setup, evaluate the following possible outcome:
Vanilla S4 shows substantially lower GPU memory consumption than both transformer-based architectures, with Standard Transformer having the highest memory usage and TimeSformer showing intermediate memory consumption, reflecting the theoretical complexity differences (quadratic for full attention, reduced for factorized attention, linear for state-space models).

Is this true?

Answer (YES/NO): YES